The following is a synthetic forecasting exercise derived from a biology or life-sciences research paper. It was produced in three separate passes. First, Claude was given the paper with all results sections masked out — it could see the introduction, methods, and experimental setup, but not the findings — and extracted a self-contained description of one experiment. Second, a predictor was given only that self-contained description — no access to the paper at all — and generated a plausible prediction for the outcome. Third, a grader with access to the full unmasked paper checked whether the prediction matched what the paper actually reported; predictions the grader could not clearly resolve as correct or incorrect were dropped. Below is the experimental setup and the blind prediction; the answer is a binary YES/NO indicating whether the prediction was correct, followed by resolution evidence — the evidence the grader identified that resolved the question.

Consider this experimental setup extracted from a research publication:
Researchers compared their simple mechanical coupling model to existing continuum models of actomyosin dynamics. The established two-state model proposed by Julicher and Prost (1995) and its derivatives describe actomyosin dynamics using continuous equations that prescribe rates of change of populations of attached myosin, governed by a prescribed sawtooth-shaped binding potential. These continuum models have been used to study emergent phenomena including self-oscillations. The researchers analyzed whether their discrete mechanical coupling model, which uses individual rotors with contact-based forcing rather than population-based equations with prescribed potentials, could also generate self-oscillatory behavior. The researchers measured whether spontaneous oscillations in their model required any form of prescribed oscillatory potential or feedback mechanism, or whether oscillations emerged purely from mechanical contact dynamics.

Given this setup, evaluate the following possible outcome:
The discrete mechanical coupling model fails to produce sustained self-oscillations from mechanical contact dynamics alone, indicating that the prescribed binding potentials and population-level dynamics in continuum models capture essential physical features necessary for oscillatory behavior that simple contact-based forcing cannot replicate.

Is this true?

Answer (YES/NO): NO